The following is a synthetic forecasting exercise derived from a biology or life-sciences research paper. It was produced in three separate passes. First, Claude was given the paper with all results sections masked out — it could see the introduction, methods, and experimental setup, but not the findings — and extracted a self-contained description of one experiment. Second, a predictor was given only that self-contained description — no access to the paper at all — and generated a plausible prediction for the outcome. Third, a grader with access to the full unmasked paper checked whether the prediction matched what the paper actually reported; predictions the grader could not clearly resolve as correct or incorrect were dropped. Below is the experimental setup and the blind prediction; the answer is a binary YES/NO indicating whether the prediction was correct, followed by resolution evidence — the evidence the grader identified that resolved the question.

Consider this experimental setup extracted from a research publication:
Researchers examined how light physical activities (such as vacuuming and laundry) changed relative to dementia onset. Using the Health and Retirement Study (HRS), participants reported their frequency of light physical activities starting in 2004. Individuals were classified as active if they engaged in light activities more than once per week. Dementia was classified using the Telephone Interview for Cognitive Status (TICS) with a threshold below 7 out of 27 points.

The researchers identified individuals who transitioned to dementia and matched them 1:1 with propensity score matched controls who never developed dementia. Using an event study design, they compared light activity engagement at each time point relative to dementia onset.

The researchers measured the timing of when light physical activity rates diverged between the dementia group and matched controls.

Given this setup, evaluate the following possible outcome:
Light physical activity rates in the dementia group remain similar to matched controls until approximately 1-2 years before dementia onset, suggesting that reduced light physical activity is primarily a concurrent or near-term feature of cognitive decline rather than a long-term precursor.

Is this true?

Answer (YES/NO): NO